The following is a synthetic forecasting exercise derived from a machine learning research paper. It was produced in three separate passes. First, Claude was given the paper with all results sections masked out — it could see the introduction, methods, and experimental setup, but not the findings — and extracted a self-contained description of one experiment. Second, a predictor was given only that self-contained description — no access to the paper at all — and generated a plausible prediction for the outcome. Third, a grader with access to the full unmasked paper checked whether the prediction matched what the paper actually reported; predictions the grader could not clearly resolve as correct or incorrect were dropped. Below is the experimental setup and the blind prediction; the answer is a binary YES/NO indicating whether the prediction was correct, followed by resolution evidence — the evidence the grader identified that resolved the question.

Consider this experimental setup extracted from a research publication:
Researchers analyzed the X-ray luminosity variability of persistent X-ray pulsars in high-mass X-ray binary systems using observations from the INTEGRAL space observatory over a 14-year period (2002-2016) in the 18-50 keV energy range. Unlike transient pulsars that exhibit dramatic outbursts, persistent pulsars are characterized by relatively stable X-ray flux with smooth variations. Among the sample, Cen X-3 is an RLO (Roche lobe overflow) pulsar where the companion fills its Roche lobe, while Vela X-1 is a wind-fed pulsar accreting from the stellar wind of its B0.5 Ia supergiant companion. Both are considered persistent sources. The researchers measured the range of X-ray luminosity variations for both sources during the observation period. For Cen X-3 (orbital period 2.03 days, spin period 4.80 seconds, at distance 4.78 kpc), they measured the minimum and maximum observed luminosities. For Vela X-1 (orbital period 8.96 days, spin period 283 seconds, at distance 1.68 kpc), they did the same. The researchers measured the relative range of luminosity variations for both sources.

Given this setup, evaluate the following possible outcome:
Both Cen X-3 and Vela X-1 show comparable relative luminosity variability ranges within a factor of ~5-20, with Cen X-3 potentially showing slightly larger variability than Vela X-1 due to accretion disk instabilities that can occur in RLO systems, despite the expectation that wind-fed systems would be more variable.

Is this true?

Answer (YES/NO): NO